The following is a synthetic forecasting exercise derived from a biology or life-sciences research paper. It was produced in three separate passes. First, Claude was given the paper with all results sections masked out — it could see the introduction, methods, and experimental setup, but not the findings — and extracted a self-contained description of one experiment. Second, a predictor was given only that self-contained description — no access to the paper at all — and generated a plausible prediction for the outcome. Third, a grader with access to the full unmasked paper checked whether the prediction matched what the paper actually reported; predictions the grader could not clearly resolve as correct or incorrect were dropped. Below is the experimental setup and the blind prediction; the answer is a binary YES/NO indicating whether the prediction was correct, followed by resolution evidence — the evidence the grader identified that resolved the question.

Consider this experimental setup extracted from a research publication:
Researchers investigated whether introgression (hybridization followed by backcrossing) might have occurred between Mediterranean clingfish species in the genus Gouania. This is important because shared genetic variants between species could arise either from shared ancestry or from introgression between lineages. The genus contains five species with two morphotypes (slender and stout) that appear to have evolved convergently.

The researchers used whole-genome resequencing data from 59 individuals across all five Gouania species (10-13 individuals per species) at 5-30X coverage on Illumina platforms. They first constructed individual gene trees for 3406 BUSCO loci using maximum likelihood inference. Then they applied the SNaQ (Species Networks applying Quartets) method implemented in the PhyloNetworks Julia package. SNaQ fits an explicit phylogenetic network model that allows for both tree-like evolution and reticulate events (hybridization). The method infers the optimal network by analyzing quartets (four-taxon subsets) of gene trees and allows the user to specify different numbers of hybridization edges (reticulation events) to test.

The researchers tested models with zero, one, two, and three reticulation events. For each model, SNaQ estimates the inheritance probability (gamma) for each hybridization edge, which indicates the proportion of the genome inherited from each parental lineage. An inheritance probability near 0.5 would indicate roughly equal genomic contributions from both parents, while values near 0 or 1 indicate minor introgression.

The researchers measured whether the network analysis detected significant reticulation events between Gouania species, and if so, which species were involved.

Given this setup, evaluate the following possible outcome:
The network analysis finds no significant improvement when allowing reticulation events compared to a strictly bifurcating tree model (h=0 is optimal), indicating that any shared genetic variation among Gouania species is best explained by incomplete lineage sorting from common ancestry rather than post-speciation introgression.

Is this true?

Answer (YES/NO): NO